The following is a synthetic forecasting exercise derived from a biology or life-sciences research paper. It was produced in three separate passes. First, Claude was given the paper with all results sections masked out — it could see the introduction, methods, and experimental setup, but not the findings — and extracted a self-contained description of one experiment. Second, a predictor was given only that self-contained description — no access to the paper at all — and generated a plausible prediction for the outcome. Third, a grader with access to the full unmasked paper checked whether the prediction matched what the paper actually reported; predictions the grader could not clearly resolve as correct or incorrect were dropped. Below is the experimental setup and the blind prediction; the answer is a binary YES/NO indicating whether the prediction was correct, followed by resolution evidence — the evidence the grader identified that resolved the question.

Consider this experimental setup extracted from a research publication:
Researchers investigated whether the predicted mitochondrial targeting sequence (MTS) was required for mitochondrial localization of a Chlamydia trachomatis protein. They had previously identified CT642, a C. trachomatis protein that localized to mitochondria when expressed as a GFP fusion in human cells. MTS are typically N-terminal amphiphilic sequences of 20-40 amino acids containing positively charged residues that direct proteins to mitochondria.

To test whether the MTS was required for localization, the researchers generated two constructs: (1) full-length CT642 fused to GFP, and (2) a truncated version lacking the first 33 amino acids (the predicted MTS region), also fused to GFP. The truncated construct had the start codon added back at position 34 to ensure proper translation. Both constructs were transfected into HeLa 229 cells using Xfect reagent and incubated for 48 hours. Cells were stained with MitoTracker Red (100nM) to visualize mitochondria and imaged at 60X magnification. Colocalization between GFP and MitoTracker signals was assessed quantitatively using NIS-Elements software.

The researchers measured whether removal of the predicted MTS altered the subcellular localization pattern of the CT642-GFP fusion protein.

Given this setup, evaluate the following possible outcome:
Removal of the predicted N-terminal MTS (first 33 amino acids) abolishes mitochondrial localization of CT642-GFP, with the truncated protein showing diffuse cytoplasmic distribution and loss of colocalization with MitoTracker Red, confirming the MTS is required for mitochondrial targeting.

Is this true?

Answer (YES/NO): NO